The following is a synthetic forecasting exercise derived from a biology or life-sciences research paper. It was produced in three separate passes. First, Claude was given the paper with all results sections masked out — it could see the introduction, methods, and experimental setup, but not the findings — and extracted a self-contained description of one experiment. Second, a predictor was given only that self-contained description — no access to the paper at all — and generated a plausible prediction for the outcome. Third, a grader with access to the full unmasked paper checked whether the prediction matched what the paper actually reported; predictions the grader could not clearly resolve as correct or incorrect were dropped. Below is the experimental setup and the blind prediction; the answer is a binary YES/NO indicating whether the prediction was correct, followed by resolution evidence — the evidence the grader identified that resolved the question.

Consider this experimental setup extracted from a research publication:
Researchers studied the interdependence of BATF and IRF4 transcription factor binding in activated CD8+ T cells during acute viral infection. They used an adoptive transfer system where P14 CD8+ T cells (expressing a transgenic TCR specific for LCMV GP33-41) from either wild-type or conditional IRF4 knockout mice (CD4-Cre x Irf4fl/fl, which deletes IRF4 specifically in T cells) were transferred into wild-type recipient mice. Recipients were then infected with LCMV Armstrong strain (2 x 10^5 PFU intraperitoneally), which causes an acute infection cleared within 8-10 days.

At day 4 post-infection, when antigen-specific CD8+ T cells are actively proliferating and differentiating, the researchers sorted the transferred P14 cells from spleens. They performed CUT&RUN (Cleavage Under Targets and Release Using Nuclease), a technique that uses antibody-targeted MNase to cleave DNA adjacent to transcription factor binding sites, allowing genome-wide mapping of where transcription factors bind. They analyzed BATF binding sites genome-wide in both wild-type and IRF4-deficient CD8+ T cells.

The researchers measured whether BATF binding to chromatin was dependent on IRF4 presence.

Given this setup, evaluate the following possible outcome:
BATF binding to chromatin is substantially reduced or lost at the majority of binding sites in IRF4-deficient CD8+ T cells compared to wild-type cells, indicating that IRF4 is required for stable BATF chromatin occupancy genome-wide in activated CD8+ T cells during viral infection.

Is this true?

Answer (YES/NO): NO